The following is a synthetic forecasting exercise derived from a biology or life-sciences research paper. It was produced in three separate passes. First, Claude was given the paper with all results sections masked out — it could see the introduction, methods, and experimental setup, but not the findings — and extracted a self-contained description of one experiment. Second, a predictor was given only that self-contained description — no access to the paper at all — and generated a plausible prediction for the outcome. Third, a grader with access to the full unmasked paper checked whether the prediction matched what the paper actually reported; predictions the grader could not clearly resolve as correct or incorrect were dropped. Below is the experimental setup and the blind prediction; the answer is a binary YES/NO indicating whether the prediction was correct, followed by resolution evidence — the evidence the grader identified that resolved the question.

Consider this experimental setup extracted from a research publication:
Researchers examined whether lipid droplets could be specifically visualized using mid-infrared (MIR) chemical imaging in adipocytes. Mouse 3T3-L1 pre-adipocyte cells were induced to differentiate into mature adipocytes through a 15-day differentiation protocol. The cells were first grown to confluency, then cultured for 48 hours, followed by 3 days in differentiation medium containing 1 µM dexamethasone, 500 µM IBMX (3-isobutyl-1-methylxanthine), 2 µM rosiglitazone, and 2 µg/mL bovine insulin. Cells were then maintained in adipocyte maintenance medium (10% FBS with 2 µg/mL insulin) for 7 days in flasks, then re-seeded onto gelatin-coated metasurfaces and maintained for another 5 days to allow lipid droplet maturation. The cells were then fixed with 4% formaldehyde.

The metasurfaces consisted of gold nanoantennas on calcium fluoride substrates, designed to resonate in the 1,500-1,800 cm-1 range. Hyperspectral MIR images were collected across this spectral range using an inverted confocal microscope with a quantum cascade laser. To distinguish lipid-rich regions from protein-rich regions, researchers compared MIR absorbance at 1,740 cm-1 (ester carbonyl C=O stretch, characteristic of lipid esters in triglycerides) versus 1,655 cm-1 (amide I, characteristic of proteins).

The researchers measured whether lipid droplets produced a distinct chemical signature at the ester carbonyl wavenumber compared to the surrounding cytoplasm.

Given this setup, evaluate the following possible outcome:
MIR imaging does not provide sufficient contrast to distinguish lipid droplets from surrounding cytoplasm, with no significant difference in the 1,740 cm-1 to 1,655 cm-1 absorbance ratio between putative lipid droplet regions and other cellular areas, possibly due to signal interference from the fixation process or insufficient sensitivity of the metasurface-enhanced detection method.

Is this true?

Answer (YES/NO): NO